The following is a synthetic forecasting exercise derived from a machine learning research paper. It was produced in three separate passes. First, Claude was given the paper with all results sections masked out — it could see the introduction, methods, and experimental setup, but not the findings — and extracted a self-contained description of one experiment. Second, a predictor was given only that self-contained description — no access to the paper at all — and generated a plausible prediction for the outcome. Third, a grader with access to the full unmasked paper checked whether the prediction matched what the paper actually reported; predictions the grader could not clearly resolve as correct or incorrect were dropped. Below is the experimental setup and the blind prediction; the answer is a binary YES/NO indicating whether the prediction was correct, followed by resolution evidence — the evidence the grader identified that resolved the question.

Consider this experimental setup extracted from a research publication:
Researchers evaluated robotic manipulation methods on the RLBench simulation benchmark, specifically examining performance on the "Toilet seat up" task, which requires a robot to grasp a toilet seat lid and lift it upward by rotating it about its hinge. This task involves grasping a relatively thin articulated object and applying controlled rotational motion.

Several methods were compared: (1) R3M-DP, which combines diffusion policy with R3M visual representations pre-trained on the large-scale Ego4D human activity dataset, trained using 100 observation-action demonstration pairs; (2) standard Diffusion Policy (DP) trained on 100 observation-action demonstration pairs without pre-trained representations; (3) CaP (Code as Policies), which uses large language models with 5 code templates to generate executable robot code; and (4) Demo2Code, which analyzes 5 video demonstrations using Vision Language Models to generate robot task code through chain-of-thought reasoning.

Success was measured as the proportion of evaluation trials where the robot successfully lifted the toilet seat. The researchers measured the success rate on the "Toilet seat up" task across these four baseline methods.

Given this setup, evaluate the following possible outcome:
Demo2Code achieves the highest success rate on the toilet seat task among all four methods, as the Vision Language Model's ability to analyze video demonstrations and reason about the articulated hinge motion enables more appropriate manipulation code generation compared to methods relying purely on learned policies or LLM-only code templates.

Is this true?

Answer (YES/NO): NO